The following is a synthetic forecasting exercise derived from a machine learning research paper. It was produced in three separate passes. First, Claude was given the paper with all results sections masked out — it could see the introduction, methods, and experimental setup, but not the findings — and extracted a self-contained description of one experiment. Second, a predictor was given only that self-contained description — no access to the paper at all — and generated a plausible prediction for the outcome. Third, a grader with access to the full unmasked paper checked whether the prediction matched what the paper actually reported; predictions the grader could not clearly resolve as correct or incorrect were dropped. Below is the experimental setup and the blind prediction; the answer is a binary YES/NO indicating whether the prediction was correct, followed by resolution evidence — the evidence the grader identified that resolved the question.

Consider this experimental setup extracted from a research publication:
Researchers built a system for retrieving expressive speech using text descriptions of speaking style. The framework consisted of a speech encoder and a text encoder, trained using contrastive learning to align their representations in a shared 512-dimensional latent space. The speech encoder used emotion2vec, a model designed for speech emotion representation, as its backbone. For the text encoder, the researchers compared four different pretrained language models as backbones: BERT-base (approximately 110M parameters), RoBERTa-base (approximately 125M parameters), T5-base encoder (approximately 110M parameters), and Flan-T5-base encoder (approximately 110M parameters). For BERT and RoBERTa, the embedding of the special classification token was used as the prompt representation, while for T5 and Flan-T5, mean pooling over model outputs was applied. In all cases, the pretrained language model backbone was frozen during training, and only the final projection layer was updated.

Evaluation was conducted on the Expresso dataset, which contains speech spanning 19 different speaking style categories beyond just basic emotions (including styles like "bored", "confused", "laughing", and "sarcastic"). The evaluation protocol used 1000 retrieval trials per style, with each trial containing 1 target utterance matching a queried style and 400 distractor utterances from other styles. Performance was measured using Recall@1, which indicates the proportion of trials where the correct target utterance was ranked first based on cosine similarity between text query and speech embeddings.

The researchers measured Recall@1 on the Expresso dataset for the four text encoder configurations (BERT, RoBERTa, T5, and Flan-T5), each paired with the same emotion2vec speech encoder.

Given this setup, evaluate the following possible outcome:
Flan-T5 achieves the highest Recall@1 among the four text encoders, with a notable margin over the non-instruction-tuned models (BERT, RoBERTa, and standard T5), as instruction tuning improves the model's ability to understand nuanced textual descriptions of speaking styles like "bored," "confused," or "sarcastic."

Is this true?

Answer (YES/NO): NO